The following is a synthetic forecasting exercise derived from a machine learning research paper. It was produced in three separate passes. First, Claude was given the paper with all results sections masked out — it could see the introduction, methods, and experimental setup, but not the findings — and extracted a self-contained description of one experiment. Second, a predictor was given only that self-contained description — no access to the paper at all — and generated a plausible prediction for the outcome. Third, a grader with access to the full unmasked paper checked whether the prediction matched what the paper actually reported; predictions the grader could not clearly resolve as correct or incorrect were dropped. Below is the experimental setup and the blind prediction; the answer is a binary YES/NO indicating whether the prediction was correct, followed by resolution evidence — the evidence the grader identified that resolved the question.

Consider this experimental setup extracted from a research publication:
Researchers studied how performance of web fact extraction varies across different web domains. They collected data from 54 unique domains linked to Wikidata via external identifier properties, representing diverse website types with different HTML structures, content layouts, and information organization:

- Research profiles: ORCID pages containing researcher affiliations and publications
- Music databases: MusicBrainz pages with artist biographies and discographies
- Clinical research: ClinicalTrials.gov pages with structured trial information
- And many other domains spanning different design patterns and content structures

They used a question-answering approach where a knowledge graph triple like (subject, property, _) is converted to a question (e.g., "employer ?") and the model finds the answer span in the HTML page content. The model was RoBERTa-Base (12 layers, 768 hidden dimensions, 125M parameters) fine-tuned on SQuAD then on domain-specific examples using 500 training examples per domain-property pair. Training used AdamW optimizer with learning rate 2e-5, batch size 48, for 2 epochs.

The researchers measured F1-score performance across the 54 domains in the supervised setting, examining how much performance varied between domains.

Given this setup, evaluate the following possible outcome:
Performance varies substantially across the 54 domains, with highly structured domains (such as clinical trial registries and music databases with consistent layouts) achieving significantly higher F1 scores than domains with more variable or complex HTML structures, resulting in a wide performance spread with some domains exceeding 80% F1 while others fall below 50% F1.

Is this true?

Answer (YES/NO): NO